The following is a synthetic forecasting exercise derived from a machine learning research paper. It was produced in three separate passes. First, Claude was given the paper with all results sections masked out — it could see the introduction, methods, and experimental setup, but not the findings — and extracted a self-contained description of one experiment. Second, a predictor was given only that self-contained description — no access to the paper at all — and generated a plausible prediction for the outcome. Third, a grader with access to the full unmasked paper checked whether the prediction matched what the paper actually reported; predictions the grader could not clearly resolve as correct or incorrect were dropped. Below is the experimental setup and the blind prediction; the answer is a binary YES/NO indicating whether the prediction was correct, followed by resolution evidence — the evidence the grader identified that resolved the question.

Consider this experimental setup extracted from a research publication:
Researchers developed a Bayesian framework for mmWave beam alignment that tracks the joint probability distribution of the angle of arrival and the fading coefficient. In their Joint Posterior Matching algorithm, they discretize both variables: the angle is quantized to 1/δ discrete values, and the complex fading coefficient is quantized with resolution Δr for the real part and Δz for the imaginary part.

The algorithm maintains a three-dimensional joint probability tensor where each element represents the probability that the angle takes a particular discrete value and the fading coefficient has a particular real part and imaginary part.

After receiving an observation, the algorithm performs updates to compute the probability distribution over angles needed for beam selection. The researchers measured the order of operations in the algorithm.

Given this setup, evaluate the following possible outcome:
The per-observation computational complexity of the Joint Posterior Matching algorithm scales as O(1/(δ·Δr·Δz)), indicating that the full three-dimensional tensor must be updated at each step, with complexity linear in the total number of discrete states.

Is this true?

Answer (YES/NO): NO